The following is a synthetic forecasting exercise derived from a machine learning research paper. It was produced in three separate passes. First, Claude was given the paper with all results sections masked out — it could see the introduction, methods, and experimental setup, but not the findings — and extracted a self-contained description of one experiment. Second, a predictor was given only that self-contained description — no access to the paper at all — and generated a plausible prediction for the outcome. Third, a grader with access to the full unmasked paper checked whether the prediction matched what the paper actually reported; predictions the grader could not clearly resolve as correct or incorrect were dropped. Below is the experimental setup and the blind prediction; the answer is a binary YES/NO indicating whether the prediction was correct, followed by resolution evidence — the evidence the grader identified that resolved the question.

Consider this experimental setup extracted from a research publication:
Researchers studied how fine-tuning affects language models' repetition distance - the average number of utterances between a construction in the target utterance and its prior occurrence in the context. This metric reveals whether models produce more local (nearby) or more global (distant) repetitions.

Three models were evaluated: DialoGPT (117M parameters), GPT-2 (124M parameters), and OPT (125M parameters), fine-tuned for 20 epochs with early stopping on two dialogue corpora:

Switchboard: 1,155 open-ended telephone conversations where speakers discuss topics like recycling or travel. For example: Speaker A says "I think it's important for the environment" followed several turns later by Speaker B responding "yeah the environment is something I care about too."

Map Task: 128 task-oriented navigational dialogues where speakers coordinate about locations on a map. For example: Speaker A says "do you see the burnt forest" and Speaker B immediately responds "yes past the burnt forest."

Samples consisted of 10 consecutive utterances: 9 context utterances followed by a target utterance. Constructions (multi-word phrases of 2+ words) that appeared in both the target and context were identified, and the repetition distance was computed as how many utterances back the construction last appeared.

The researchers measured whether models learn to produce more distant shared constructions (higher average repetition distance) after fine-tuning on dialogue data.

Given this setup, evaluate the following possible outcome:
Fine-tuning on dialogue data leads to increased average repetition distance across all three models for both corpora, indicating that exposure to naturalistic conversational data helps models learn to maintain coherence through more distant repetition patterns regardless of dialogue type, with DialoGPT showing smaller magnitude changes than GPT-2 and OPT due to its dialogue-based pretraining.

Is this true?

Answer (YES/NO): NO